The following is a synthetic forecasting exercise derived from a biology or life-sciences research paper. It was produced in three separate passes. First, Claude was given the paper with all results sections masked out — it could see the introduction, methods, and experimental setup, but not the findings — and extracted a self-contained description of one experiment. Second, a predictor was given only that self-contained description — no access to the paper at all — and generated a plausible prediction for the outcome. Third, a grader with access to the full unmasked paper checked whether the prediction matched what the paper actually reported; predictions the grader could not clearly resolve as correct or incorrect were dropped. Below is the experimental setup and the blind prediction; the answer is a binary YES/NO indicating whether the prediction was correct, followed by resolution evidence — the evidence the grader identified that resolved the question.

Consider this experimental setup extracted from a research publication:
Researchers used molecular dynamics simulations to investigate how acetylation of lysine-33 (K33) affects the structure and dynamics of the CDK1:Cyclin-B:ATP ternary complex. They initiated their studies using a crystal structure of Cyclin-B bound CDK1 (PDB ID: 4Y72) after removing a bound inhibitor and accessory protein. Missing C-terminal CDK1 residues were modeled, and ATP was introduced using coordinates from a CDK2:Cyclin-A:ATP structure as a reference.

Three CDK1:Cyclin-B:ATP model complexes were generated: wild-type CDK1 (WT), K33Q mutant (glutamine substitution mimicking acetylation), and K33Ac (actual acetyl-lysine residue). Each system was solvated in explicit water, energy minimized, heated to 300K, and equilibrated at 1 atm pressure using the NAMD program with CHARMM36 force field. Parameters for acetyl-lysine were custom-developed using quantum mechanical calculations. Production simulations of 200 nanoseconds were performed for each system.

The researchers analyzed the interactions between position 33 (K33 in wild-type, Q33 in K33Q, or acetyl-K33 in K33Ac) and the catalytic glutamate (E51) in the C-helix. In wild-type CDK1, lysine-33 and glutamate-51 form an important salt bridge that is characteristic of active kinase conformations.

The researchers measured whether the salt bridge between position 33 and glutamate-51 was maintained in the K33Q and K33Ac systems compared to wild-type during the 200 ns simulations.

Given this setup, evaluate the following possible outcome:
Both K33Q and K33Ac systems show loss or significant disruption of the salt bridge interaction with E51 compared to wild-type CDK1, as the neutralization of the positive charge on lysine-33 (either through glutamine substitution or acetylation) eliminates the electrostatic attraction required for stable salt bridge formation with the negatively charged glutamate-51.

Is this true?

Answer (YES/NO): YES